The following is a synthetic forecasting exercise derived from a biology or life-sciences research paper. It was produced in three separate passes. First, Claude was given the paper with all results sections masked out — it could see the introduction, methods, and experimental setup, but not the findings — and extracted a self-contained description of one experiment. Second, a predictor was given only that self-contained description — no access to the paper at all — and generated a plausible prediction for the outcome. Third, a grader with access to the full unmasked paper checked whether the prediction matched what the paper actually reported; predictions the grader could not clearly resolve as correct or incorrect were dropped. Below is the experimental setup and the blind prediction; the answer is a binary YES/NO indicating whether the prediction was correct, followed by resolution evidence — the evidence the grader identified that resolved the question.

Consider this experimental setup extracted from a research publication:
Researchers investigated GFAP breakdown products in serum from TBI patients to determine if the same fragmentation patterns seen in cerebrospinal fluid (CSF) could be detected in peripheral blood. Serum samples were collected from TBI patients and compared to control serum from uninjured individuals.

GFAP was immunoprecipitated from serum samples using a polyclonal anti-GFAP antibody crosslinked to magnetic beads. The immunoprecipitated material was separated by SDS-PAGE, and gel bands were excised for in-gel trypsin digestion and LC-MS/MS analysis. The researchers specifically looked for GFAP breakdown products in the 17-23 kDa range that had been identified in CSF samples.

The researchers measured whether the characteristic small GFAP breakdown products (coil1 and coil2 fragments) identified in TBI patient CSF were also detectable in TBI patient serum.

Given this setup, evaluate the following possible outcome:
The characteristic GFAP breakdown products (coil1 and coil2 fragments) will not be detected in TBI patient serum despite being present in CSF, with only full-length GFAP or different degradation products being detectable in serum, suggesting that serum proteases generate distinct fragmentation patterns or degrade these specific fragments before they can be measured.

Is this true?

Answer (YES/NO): NO